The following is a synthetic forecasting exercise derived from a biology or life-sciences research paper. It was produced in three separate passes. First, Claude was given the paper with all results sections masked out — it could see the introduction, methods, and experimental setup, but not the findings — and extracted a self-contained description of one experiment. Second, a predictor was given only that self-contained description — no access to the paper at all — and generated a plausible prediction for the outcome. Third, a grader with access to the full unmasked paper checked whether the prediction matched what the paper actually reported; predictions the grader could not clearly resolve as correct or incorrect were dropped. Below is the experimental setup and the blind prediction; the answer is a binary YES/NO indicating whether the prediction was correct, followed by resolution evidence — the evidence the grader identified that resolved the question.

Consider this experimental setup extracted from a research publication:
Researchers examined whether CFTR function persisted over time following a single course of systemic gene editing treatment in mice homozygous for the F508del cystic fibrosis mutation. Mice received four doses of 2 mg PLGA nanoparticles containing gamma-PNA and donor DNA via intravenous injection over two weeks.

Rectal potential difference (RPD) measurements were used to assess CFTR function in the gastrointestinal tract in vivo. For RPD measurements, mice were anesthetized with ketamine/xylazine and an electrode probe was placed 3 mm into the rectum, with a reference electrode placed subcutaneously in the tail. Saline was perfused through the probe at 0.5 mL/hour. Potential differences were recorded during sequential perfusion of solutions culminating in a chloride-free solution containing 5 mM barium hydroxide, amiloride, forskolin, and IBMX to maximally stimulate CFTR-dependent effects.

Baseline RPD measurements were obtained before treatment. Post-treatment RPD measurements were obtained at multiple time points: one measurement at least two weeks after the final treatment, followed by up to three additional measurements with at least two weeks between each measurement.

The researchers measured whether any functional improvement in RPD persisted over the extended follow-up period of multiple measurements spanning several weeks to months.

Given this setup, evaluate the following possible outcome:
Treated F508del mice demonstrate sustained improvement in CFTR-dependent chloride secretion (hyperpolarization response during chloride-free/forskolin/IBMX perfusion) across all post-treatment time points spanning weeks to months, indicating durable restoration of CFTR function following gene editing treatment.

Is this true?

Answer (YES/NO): NO